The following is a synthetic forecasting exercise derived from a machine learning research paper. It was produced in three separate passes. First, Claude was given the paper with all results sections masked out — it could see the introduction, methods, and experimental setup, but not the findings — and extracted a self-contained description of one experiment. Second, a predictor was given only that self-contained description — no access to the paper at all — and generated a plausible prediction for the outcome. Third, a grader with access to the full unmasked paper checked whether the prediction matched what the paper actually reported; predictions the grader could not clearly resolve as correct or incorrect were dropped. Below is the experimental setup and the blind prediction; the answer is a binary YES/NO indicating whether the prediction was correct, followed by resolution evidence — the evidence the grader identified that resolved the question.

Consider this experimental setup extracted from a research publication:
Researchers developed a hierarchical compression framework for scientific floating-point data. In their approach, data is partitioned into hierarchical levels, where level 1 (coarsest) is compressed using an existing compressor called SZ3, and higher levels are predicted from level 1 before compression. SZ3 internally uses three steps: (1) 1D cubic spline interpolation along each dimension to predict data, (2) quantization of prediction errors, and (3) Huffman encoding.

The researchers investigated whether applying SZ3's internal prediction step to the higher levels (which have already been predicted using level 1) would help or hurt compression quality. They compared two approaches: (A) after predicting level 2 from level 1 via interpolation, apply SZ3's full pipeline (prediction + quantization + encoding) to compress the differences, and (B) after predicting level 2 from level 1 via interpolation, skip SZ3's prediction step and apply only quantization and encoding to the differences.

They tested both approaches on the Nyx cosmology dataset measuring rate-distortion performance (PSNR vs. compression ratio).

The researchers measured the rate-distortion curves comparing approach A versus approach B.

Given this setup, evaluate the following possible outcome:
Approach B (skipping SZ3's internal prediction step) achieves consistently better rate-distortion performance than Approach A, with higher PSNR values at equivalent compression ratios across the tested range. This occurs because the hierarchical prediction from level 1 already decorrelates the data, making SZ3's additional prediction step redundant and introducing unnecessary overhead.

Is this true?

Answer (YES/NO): YES